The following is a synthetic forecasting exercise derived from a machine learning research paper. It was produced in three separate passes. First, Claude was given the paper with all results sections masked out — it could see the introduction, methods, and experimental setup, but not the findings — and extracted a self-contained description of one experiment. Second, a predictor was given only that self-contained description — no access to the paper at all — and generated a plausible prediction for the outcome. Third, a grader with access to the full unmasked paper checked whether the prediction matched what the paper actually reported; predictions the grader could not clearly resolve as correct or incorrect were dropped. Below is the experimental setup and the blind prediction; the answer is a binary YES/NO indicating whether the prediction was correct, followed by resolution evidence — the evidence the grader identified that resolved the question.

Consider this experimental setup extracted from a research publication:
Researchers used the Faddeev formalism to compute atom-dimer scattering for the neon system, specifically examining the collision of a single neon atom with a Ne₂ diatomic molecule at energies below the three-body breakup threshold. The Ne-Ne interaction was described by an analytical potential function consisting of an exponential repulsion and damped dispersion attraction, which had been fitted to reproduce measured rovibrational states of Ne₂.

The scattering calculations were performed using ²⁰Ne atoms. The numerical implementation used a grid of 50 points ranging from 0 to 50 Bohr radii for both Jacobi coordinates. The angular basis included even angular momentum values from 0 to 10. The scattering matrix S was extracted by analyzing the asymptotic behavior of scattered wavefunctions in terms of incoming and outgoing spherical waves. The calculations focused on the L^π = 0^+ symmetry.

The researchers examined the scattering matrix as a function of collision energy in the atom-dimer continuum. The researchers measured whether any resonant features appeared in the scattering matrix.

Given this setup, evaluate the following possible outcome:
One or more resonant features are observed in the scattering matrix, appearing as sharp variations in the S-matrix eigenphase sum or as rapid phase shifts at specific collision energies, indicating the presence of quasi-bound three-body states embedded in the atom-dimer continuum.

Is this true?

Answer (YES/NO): YES